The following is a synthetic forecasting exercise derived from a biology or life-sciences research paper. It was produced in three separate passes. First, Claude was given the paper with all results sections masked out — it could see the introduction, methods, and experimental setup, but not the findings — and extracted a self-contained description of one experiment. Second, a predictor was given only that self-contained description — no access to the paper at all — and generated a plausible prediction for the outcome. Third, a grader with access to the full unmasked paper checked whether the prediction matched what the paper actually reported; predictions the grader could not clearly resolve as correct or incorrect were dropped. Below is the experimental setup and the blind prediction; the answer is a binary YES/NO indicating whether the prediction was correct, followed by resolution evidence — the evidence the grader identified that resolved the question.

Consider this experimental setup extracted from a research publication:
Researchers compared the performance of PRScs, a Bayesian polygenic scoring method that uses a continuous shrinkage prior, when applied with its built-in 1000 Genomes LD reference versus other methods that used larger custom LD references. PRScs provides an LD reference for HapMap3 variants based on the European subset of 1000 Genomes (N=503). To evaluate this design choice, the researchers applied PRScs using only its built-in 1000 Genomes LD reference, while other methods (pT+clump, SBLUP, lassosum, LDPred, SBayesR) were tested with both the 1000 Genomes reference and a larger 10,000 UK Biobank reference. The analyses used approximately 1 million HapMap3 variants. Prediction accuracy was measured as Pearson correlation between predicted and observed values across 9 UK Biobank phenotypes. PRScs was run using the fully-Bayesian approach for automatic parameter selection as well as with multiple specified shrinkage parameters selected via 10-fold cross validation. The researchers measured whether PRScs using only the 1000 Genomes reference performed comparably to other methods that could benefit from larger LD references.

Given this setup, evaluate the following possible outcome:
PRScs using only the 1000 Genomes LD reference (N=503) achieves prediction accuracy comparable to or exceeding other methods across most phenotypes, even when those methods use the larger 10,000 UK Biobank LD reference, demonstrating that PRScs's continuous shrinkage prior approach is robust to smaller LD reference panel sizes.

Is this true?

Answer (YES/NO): YES